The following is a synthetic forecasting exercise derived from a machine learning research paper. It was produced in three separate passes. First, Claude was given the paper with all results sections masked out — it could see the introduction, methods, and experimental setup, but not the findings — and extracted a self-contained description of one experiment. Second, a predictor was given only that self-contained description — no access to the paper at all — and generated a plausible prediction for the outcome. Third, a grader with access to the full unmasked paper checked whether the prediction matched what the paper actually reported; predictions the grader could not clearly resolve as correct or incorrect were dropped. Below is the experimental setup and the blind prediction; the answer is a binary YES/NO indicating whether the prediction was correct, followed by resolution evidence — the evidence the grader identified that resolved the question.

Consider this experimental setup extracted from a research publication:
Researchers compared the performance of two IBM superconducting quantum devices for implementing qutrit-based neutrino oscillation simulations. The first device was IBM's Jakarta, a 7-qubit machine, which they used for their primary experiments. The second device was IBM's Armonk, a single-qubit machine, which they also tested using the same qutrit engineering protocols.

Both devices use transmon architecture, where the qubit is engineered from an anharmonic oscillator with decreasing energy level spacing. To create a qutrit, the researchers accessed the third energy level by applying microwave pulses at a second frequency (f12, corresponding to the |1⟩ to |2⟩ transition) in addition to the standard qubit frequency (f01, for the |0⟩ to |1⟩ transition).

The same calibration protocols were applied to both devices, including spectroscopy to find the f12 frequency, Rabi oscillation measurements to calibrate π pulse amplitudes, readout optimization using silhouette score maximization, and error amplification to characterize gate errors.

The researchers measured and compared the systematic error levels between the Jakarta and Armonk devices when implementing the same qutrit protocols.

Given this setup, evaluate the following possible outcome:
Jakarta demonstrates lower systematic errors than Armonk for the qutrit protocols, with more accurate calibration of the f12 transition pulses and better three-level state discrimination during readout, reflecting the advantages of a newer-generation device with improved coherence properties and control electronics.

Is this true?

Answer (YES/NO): NO